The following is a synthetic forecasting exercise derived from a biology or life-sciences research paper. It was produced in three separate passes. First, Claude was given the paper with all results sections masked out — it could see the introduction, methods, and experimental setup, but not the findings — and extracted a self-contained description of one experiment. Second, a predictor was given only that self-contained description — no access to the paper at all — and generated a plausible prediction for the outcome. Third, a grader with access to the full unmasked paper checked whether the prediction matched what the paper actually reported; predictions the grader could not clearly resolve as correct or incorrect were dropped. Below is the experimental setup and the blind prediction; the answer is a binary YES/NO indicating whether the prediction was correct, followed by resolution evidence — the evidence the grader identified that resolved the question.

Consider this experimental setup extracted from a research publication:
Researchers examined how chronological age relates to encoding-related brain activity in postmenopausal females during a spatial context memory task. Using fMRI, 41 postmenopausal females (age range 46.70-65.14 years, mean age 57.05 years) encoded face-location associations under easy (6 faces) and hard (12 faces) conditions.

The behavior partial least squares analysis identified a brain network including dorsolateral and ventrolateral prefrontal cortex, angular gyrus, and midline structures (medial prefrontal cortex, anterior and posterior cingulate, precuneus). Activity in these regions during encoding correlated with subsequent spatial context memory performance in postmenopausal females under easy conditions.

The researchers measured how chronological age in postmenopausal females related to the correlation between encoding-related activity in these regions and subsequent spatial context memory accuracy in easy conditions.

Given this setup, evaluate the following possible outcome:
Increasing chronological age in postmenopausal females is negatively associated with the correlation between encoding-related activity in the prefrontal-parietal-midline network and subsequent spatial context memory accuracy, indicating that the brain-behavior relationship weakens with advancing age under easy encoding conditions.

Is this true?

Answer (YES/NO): NO